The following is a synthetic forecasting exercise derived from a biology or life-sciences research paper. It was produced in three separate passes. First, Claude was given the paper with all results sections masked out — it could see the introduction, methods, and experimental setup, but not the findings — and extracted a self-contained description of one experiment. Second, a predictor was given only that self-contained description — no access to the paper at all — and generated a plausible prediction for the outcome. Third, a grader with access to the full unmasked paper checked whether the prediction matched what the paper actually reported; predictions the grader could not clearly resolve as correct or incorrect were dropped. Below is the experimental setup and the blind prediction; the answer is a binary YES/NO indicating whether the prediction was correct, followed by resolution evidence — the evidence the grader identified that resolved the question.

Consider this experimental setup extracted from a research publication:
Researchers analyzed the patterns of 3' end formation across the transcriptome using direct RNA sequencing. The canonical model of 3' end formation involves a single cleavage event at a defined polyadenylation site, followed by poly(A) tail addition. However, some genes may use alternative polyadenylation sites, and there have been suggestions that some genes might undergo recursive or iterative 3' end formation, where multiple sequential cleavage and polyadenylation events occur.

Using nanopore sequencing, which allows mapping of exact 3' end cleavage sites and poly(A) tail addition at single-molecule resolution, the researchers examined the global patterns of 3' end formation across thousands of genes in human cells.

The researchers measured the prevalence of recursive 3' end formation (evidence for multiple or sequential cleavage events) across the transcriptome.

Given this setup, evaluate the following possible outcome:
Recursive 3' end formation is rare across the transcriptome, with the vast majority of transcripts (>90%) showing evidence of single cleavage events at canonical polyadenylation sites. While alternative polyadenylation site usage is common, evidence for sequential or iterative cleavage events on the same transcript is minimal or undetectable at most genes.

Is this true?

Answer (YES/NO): NO